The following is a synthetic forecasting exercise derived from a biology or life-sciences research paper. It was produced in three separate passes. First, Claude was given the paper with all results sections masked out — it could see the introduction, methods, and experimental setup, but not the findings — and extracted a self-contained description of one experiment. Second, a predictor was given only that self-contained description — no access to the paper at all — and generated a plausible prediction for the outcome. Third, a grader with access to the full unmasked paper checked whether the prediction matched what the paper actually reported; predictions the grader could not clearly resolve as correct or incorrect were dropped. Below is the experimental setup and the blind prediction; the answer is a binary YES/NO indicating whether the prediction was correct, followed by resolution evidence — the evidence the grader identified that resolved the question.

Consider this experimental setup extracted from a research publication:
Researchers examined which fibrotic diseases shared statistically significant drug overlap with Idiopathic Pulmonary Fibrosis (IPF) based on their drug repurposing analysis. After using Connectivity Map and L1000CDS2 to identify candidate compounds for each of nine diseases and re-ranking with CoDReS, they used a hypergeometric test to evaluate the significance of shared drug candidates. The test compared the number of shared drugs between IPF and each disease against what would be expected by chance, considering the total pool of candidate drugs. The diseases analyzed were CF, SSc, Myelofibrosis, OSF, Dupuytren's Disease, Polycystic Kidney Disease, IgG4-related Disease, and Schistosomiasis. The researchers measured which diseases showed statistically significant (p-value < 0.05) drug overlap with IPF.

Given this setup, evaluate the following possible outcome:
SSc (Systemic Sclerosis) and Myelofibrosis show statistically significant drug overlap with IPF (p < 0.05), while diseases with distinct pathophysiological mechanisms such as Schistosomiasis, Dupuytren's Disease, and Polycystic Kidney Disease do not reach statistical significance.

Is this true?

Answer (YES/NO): NO